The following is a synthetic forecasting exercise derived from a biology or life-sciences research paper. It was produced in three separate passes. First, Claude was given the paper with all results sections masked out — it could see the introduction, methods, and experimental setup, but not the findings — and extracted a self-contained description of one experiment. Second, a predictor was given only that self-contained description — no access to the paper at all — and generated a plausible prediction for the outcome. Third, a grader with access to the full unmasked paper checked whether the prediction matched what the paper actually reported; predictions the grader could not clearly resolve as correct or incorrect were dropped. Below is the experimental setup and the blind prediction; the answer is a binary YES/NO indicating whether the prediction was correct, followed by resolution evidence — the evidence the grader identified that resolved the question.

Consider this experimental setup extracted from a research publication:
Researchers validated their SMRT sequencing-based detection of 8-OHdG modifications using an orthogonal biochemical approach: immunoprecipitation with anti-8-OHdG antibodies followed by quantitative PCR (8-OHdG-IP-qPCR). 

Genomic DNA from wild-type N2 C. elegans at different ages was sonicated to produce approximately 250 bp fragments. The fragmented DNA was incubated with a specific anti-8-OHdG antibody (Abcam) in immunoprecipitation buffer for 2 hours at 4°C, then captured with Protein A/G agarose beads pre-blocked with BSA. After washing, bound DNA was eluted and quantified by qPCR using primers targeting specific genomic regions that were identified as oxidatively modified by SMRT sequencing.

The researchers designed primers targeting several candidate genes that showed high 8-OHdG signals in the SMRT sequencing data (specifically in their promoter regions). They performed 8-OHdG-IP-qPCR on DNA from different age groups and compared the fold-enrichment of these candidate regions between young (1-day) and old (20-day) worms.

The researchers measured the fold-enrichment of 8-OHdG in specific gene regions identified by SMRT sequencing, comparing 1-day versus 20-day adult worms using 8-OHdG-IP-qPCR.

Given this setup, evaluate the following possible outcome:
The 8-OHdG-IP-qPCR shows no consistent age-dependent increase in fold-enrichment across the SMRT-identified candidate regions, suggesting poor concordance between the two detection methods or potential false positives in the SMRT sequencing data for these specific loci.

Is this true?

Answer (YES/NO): NO